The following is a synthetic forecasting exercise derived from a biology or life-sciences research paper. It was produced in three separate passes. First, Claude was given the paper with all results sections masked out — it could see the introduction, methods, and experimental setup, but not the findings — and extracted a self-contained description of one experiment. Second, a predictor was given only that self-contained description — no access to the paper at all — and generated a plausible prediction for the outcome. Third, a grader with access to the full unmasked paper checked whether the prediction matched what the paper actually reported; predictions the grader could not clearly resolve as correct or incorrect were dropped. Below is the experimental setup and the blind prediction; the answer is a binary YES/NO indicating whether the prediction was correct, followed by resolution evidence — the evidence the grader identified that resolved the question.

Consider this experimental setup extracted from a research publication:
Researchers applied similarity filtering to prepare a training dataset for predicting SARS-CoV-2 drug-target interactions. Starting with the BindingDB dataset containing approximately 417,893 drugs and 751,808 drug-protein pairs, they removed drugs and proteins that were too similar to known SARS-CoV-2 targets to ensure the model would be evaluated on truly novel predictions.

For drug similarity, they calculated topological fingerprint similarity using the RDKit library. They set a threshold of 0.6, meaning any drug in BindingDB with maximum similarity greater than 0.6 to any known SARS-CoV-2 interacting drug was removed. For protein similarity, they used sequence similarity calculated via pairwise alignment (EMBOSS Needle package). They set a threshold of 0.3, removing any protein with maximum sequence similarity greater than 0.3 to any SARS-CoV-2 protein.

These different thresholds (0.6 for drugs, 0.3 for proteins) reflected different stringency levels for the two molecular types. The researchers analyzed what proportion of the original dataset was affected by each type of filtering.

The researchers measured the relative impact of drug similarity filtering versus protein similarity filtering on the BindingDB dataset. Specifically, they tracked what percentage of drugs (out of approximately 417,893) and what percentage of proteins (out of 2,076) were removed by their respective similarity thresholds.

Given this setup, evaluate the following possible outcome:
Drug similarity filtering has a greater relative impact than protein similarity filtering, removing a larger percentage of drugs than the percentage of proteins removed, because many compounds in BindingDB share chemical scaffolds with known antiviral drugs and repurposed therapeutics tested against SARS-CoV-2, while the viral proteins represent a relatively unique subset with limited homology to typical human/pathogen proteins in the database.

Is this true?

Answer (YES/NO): YES